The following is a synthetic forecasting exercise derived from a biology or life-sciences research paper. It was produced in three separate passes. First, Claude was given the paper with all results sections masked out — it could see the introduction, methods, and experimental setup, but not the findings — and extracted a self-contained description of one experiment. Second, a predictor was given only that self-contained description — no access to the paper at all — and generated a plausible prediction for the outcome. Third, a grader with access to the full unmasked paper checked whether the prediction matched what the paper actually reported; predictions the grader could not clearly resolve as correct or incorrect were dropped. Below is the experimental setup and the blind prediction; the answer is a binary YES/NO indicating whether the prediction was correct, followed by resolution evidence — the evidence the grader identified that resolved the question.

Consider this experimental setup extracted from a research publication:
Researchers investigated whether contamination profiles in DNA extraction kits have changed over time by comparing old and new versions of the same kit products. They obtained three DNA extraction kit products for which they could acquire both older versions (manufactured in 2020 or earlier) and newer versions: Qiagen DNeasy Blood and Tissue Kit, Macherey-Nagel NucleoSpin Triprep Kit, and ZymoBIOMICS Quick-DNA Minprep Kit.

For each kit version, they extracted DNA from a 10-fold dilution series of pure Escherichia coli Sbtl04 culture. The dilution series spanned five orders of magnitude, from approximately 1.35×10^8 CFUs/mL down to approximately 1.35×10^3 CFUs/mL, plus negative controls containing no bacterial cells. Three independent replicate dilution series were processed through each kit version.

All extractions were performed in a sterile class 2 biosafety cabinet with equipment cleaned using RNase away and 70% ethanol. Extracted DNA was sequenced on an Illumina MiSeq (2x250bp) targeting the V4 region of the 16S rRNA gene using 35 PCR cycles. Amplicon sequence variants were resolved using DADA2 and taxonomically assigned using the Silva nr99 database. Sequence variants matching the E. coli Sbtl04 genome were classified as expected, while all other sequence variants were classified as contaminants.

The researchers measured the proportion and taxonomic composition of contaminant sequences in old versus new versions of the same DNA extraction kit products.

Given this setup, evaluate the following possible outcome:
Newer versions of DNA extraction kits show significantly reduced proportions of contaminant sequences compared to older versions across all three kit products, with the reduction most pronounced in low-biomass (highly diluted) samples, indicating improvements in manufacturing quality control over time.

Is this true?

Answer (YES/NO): NO